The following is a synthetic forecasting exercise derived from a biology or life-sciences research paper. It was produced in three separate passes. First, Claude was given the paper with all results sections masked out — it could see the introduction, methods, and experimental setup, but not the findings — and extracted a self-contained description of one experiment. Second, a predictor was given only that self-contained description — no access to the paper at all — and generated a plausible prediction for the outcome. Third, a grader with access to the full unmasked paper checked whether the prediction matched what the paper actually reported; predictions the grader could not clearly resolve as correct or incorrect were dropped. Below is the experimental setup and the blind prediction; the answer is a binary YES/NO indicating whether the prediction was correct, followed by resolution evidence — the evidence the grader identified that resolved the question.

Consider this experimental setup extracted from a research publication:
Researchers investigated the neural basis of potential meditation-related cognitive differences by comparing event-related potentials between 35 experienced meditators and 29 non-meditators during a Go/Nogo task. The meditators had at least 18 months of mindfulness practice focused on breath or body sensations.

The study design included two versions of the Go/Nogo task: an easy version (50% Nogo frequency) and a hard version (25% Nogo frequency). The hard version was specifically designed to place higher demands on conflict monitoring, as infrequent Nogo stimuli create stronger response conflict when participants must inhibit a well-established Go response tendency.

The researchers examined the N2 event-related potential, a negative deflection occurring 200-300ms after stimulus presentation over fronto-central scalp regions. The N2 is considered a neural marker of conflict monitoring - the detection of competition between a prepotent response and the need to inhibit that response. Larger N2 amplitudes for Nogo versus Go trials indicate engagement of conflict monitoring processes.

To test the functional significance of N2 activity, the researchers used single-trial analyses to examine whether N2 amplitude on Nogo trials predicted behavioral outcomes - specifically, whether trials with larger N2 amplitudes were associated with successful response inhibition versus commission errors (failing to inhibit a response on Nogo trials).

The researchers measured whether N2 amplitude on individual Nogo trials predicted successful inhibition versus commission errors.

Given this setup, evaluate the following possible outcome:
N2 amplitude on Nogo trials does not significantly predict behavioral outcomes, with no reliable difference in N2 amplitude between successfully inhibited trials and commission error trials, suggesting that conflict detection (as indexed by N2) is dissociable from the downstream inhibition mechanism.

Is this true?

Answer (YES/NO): NO